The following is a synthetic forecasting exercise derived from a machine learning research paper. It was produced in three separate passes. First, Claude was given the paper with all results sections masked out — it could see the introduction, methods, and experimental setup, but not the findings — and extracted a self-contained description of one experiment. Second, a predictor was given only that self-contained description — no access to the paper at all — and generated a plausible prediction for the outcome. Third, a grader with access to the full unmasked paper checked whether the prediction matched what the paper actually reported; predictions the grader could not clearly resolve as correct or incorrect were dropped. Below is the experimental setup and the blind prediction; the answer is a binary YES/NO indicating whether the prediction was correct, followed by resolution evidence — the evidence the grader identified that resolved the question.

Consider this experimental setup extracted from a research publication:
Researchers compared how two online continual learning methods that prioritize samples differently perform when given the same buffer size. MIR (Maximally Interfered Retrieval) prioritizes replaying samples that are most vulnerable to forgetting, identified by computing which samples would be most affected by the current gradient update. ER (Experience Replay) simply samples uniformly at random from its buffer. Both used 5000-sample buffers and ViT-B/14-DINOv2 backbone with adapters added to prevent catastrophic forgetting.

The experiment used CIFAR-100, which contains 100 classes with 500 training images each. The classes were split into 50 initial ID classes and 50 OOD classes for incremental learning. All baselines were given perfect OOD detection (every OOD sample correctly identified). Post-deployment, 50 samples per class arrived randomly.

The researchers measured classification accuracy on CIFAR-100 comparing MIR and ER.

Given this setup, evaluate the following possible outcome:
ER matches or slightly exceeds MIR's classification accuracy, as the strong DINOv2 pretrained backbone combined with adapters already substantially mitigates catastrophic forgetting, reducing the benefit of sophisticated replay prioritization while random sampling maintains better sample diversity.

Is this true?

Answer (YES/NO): NO